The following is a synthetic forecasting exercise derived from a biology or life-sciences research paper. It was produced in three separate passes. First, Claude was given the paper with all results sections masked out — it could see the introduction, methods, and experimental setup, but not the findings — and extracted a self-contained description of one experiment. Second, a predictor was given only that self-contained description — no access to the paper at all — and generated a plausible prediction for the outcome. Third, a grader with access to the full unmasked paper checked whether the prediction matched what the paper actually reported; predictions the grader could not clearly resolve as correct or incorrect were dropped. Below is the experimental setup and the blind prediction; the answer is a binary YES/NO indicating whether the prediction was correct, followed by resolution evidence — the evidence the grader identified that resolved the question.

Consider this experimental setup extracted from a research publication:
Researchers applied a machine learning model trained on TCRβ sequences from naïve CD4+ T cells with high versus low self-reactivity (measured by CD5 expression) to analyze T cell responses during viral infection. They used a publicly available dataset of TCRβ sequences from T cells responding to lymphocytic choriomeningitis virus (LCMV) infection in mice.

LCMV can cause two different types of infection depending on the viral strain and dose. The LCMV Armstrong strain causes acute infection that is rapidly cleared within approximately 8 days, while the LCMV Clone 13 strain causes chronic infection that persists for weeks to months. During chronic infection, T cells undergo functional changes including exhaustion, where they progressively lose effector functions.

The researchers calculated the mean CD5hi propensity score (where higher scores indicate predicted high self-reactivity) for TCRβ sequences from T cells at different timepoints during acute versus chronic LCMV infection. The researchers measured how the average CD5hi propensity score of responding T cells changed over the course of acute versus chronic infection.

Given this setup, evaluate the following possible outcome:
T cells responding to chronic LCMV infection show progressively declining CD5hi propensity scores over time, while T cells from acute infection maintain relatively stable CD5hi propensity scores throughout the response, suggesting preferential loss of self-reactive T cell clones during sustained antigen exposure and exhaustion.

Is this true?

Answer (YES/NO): NO